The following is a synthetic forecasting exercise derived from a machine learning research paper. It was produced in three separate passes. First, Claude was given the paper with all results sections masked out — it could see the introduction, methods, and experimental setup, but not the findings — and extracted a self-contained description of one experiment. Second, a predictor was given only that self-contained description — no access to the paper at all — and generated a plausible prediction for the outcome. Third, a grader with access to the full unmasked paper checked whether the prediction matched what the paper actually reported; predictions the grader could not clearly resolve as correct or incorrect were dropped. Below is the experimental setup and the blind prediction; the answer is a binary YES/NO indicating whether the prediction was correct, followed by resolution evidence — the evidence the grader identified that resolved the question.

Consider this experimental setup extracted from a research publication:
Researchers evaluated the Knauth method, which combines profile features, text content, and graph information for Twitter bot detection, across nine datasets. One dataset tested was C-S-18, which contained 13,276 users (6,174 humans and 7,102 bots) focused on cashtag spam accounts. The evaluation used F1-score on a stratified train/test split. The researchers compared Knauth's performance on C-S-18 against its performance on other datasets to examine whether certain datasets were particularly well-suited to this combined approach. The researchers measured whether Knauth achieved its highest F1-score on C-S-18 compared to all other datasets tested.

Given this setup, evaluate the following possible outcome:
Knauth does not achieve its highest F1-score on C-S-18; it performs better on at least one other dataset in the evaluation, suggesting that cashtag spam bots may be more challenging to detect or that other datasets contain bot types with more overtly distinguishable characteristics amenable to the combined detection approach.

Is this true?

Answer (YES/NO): NO